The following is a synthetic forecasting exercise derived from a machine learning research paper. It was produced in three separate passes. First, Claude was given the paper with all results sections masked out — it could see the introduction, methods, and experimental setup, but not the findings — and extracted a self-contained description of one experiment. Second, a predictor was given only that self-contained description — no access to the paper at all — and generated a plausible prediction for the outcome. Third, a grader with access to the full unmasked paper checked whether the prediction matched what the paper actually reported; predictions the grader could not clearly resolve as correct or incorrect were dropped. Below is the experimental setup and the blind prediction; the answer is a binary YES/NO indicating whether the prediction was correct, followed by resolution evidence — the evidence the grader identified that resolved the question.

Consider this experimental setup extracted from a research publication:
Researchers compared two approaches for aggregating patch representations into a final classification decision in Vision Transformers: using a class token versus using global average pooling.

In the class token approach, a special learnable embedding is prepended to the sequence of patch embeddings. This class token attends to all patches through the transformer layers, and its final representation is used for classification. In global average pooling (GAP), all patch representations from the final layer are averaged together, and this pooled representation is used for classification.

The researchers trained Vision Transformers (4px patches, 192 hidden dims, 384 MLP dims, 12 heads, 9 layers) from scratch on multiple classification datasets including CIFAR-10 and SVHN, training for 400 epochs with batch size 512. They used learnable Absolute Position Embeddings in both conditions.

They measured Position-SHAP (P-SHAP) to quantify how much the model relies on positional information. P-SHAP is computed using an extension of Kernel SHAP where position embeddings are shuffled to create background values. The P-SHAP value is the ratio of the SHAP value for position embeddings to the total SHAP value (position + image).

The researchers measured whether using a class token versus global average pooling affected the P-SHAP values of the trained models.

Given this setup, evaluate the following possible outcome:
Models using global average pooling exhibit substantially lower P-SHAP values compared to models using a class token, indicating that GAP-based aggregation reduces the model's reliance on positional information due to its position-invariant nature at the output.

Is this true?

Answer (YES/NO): NO